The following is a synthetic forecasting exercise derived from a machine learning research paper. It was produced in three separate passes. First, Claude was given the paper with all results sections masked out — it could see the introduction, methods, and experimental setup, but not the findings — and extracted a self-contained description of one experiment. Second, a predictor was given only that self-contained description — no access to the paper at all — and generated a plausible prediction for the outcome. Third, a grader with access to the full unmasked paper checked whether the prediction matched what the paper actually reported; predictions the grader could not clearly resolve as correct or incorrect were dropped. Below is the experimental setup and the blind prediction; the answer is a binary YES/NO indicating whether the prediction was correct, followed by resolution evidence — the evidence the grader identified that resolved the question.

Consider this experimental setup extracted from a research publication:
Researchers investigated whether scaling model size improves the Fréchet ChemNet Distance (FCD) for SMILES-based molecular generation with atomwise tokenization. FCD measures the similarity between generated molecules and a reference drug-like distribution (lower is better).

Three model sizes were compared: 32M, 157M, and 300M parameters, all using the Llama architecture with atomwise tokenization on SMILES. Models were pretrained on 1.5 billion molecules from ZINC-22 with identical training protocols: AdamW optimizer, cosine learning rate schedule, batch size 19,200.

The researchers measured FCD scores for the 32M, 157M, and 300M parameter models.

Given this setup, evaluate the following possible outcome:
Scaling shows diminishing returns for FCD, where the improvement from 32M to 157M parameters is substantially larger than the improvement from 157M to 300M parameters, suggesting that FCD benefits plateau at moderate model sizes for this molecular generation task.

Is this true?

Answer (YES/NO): NO